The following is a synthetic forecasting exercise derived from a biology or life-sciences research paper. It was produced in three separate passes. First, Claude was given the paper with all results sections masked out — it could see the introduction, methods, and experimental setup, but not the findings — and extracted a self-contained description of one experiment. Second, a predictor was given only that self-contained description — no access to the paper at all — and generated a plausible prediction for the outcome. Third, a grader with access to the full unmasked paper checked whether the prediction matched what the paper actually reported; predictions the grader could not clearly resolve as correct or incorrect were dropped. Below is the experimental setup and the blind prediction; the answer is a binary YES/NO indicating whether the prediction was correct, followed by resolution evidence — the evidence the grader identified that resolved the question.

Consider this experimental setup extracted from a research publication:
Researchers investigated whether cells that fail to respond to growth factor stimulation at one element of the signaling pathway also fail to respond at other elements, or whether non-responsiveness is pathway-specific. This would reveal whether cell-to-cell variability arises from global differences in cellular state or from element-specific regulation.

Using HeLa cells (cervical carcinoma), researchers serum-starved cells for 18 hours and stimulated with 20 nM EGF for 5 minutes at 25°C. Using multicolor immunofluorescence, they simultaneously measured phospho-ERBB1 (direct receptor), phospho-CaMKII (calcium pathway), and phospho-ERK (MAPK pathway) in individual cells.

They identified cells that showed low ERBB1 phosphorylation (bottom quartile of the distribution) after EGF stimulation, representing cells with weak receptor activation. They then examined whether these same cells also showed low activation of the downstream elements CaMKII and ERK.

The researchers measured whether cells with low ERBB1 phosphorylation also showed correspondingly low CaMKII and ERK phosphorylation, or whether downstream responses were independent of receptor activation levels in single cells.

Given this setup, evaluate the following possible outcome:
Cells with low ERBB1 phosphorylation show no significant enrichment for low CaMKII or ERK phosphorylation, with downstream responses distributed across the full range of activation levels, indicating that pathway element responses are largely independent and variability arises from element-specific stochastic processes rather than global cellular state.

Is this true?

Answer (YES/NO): NO